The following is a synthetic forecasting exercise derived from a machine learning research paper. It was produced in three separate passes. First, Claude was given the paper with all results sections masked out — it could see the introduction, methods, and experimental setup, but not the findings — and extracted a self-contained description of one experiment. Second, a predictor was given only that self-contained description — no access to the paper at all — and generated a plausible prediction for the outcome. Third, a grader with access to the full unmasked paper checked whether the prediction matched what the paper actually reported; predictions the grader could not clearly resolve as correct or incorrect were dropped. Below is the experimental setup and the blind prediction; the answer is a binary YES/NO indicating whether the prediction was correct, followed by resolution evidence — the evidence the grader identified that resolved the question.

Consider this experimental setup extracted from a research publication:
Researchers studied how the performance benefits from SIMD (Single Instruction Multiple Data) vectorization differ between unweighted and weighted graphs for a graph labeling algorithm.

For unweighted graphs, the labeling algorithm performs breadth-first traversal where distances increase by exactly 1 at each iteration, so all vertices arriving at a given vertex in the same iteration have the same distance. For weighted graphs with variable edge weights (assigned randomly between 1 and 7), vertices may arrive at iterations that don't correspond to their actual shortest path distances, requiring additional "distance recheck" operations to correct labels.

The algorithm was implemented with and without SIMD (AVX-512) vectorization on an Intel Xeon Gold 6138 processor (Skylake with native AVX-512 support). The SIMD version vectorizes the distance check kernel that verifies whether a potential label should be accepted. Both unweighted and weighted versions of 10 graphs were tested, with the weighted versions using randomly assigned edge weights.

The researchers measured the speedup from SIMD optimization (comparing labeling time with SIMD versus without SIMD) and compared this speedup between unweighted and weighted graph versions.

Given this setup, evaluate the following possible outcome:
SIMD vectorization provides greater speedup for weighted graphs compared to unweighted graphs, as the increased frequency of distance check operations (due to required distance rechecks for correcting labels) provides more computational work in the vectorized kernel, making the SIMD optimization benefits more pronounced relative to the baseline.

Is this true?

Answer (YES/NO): YES